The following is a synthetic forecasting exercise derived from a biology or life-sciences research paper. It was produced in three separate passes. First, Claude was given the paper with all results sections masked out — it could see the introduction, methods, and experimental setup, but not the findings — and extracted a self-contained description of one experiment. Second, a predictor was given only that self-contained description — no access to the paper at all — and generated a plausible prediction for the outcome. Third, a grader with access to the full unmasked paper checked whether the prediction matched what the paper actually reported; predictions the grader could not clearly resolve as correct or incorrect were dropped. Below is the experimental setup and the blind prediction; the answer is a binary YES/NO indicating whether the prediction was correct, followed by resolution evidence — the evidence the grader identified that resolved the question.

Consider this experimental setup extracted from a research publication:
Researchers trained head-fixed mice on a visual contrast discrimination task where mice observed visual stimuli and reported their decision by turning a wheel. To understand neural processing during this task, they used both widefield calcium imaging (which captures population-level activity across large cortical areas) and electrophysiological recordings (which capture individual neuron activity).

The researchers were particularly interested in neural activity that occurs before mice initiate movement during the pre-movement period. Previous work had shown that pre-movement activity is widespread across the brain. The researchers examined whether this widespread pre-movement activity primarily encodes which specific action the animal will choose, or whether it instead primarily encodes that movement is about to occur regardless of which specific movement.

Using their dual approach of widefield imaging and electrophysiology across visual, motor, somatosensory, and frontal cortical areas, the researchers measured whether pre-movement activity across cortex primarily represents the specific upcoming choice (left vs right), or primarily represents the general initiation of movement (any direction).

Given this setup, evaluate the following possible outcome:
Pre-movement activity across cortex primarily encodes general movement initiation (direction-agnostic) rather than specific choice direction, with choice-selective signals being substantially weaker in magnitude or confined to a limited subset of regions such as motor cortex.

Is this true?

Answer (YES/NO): YES